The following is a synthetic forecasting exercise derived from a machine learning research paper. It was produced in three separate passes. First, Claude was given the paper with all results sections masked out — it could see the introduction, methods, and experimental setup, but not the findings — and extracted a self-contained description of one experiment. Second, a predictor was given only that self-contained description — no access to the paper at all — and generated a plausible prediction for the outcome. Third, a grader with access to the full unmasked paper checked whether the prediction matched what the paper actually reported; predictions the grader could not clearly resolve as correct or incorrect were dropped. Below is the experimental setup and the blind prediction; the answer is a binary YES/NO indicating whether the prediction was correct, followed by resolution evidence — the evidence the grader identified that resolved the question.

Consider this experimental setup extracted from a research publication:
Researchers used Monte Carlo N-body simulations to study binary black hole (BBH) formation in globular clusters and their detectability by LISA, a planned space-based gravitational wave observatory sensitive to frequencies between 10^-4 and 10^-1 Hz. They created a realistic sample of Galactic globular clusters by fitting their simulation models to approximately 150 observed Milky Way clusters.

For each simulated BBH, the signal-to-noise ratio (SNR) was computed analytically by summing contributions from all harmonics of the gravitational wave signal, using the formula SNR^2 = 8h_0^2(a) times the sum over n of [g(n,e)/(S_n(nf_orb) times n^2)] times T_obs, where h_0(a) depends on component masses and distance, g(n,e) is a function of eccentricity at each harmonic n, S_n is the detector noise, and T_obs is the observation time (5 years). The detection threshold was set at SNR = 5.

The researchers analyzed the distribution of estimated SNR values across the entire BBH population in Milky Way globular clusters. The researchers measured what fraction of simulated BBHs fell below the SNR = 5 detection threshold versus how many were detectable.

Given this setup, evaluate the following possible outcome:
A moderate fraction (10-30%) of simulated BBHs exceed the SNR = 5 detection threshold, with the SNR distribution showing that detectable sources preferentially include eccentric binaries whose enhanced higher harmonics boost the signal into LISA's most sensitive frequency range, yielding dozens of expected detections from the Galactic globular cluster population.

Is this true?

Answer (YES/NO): NO